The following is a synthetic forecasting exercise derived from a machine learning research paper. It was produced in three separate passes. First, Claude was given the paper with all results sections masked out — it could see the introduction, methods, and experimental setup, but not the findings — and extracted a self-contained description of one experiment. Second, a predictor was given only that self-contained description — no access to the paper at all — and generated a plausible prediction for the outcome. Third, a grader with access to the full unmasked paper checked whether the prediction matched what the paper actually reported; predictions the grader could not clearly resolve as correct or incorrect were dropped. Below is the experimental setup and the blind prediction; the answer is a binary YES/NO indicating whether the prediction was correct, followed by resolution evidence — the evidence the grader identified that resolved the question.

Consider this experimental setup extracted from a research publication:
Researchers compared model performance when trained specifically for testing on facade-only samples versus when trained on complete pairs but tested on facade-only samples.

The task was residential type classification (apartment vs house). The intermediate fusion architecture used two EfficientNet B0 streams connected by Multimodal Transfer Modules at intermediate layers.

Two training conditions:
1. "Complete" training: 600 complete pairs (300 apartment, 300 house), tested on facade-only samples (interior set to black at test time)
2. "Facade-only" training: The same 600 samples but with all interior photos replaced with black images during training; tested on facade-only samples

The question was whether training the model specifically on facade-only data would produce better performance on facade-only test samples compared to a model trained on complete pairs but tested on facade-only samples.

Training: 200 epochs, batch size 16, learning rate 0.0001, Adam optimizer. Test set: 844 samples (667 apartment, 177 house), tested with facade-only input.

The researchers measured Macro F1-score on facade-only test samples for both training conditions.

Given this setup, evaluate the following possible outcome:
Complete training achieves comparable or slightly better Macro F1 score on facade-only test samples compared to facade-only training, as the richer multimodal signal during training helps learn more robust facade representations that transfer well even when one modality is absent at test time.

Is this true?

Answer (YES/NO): NO